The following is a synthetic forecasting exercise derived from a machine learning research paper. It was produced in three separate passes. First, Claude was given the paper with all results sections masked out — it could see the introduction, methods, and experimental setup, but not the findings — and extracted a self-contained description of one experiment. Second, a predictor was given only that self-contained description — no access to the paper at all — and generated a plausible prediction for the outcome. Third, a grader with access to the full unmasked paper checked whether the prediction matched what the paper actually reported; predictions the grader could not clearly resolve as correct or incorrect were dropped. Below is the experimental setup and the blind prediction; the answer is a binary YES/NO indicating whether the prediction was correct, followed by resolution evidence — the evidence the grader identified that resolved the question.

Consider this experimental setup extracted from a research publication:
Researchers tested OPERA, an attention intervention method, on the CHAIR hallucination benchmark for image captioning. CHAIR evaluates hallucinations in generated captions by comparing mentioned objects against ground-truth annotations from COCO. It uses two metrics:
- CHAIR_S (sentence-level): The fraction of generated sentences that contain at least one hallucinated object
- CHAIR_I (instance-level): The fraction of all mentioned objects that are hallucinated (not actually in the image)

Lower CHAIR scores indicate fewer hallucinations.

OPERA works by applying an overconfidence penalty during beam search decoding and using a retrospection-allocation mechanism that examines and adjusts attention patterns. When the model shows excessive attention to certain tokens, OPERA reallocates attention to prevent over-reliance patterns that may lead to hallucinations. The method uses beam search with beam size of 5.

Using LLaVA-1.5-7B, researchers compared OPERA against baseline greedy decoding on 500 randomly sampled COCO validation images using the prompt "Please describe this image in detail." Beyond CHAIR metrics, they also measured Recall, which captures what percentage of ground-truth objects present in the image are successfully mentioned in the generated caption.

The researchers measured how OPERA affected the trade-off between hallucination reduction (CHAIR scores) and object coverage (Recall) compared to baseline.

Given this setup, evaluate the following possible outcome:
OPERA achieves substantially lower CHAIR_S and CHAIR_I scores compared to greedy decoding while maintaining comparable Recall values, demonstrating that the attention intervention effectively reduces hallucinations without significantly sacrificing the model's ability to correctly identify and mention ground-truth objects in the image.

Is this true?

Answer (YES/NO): NO